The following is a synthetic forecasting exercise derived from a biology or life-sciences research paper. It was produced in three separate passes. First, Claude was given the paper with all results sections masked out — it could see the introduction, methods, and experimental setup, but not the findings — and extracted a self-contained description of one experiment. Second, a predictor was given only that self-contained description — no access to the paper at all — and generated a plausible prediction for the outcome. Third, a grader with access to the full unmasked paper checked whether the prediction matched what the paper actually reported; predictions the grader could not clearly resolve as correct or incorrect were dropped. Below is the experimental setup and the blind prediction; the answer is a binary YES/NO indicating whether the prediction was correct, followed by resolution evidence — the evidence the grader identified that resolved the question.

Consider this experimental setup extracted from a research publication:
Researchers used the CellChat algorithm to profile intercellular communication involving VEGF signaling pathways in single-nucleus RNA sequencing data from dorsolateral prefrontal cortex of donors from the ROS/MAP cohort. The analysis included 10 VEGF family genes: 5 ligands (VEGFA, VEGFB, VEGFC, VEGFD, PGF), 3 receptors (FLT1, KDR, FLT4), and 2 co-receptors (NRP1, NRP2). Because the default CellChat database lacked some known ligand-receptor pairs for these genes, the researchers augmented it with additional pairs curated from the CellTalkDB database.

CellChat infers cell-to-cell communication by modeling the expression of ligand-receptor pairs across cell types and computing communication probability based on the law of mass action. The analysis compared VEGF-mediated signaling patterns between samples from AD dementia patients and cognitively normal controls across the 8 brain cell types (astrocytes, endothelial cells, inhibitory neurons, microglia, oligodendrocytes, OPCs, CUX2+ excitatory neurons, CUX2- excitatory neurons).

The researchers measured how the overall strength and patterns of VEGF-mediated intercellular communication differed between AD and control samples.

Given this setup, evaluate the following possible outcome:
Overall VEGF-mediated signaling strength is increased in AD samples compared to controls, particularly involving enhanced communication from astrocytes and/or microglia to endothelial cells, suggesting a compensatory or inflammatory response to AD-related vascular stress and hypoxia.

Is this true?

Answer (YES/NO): NO